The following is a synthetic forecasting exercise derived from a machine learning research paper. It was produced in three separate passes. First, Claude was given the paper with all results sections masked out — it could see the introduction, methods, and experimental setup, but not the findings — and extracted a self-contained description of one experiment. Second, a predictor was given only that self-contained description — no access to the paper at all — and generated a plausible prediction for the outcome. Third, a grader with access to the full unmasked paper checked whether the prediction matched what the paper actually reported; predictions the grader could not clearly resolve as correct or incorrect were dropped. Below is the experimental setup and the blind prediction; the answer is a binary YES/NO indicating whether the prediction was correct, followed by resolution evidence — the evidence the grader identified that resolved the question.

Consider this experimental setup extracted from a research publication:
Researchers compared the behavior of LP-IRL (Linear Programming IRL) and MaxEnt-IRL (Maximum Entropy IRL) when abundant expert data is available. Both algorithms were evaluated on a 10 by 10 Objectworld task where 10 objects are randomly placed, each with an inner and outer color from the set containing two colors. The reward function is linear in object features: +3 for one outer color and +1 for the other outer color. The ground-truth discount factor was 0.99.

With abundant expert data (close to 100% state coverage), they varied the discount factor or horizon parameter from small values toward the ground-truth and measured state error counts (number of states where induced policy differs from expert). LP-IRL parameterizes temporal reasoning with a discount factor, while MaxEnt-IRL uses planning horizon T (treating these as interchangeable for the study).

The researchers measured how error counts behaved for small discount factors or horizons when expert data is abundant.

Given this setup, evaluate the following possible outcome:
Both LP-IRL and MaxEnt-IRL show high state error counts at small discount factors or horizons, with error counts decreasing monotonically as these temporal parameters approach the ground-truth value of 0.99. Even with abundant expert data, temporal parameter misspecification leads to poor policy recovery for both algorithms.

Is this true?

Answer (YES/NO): NO